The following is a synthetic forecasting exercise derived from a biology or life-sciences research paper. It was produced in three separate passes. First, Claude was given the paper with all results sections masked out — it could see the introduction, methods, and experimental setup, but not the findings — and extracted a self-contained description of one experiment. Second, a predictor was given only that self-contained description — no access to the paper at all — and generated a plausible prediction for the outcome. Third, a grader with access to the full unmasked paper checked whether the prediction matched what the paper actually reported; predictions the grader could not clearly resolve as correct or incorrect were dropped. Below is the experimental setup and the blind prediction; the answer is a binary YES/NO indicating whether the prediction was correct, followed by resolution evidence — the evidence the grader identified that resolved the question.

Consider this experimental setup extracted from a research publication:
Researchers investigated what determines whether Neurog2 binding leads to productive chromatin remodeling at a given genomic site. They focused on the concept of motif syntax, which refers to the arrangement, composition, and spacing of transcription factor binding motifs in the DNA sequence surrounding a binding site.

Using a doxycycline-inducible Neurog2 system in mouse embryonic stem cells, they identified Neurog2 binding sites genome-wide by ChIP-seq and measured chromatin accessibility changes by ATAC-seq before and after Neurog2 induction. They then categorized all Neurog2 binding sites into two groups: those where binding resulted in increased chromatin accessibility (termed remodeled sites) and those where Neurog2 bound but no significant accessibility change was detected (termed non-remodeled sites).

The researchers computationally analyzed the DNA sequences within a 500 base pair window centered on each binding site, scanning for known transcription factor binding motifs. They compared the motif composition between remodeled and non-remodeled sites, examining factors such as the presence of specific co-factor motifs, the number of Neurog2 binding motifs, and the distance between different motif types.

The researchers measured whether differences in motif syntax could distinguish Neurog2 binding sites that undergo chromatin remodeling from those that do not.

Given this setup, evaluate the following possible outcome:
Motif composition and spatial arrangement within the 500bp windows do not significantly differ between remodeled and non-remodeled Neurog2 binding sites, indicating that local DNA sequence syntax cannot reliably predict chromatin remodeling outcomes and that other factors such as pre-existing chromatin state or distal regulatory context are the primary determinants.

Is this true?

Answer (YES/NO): NO